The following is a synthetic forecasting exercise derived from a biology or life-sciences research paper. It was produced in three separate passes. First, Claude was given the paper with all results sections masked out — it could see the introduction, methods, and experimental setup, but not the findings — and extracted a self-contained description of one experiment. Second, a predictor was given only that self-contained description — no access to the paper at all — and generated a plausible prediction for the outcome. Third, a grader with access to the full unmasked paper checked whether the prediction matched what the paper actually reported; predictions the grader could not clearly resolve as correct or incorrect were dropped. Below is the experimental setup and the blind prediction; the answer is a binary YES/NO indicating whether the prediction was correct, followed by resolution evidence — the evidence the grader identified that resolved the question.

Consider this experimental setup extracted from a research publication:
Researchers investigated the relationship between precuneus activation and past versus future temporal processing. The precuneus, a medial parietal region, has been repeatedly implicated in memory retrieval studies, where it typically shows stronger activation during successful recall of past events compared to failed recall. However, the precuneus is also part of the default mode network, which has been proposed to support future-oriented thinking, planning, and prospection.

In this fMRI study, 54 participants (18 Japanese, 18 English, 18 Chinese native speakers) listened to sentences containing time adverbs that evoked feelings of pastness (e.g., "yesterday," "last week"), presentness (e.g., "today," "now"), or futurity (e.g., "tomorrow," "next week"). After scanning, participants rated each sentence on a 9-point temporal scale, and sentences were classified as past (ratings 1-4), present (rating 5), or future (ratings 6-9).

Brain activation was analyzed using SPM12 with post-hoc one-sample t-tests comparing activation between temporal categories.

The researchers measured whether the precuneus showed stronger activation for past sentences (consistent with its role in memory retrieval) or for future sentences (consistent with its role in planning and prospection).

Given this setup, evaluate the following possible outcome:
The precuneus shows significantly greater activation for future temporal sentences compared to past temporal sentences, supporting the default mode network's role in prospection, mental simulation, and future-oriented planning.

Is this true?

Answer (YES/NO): NO